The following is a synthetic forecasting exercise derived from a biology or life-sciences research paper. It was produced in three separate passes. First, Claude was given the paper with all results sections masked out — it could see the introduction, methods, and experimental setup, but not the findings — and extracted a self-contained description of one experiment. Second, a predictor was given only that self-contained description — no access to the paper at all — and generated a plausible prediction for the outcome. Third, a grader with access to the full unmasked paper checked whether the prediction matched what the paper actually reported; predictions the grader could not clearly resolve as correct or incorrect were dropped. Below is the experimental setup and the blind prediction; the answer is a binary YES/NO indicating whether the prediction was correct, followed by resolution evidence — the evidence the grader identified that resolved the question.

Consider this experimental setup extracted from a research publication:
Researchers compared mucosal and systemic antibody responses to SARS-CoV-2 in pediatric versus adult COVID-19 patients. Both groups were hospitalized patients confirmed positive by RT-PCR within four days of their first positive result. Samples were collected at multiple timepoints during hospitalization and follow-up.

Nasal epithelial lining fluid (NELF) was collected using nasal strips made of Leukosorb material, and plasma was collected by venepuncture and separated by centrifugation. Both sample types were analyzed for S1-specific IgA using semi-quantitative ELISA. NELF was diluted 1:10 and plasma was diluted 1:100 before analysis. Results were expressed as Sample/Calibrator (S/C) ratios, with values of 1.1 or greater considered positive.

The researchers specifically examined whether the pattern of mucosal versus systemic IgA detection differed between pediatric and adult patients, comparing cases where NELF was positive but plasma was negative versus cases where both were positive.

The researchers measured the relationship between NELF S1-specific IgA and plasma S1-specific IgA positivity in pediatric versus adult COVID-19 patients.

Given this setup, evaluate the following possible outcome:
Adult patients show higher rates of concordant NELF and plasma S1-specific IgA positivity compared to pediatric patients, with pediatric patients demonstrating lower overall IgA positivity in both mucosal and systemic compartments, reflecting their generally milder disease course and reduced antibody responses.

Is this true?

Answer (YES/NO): NO